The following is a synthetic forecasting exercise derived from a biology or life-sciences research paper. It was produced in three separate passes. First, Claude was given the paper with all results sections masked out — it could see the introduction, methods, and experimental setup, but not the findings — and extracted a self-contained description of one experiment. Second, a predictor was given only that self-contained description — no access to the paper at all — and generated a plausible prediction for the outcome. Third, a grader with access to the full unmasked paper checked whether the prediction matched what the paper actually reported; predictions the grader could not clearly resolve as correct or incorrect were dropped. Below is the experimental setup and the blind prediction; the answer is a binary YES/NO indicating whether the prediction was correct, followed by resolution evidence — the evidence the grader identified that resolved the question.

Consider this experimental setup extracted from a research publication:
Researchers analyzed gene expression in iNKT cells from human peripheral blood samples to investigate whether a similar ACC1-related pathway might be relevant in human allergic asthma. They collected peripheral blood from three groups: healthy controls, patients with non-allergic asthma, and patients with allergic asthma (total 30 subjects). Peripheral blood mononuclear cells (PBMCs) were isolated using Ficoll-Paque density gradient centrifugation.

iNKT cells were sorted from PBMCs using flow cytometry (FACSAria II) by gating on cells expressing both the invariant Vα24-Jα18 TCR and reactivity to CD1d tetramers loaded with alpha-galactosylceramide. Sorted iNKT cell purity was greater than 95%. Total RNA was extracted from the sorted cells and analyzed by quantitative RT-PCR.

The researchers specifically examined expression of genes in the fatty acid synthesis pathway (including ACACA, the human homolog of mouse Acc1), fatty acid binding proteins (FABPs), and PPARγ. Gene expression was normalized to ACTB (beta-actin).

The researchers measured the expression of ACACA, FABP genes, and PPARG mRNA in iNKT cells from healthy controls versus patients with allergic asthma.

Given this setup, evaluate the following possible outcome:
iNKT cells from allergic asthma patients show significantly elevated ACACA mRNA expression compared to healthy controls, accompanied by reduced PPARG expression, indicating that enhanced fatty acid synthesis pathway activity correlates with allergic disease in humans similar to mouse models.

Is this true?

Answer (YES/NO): NO